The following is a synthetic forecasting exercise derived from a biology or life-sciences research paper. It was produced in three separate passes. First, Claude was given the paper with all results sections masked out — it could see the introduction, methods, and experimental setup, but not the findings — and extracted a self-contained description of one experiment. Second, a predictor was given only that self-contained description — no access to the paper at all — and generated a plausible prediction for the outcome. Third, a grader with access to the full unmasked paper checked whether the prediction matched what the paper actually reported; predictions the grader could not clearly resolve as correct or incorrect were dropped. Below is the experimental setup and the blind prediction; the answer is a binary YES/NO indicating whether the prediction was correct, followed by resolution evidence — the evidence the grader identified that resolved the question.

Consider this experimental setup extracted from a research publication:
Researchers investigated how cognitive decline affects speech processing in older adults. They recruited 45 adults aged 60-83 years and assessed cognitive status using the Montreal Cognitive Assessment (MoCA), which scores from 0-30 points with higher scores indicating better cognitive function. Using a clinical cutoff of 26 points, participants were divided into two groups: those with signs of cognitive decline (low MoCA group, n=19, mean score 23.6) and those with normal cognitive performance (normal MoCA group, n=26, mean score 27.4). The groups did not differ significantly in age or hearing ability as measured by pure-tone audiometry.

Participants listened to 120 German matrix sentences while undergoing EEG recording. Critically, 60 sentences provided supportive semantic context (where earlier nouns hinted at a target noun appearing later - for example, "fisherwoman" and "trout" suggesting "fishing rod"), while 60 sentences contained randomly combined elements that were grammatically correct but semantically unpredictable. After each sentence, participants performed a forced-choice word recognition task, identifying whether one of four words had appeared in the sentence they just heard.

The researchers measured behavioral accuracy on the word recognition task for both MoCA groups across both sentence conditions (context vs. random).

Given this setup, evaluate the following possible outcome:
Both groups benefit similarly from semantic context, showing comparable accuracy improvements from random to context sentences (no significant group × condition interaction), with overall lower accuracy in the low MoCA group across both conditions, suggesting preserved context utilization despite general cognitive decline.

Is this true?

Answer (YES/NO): NO